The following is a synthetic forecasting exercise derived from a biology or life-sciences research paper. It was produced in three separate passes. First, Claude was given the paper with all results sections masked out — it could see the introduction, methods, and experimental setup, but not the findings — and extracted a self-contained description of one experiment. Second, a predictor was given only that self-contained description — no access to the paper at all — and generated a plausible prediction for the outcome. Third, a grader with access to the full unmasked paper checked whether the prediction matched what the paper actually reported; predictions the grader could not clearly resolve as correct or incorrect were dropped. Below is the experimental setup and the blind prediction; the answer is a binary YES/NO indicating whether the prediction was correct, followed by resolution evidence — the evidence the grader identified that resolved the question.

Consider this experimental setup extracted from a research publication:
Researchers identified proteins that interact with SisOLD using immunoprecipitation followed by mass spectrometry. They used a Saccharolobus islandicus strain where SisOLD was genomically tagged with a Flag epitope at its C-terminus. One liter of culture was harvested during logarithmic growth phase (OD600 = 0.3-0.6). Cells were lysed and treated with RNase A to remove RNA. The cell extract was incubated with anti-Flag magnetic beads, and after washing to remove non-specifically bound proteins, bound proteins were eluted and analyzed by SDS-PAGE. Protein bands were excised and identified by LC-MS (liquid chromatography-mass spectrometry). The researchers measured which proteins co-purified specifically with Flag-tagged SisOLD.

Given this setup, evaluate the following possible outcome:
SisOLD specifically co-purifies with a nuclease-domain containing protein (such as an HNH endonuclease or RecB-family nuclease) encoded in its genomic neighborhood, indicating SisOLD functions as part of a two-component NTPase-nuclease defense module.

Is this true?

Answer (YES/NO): NO